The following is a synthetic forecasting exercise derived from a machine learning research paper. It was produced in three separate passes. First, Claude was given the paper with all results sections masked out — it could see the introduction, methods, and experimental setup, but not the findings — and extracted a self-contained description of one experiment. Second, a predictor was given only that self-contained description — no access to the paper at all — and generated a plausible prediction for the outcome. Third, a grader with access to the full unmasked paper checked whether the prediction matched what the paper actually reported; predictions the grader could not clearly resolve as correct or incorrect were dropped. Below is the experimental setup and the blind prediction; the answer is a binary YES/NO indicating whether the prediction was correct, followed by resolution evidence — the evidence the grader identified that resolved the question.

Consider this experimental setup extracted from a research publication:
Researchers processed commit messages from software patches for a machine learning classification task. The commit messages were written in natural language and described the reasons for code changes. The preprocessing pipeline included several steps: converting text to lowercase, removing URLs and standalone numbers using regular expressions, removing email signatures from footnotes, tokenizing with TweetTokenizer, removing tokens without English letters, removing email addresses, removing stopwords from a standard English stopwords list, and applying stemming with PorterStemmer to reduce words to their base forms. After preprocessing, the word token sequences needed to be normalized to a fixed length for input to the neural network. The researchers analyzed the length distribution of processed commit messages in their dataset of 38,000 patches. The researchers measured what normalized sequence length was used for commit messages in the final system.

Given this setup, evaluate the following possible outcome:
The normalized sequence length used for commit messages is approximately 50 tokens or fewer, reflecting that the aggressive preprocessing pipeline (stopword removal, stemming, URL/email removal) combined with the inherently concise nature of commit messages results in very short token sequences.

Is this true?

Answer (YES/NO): NO